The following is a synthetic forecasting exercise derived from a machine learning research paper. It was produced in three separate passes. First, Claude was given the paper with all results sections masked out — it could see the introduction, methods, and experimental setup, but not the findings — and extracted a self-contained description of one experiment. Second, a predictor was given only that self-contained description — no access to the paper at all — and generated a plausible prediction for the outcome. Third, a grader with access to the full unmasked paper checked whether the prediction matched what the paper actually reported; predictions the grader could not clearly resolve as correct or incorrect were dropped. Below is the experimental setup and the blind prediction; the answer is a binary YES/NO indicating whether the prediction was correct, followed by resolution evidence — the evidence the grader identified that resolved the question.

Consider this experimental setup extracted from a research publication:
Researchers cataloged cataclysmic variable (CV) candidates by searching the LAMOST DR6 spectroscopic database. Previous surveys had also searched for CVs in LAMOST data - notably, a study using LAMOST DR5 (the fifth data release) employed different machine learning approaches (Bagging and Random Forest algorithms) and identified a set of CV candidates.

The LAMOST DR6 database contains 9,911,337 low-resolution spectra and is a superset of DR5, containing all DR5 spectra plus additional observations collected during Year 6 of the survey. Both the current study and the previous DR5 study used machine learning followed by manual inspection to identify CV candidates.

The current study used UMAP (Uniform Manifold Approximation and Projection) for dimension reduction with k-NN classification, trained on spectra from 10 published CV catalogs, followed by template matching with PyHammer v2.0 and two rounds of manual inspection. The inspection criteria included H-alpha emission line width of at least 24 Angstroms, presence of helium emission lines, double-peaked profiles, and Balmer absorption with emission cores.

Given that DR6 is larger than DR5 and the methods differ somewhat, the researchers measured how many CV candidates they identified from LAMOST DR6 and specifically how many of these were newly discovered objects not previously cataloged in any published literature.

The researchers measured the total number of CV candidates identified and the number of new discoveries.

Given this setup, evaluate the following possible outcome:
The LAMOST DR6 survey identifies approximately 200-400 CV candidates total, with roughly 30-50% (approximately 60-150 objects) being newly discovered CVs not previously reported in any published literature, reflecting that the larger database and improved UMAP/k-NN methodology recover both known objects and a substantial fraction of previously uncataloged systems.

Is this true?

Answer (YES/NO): NO